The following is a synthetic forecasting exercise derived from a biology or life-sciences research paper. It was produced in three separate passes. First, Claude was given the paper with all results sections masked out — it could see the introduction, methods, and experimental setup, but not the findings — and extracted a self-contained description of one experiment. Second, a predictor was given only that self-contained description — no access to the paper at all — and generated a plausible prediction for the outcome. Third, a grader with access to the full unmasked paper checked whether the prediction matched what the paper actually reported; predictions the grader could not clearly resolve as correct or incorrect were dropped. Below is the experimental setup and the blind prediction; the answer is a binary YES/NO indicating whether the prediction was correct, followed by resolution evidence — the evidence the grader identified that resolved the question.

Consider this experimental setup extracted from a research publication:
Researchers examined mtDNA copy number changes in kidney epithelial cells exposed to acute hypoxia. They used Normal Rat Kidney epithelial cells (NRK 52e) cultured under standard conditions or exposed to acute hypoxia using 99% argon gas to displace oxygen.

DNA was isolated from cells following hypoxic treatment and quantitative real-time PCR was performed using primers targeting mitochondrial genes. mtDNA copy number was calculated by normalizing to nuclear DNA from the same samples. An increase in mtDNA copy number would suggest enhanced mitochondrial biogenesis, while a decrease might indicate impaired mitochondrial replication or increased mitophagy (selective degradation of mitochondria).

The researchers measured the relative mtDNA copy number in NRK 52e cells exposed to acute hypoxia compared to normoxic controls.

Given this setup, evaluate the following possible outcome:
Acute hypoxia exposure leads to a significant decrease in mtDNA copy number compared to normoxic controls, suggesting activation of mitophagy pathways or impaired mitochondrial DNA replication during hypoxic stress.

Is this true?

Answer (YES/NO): NO